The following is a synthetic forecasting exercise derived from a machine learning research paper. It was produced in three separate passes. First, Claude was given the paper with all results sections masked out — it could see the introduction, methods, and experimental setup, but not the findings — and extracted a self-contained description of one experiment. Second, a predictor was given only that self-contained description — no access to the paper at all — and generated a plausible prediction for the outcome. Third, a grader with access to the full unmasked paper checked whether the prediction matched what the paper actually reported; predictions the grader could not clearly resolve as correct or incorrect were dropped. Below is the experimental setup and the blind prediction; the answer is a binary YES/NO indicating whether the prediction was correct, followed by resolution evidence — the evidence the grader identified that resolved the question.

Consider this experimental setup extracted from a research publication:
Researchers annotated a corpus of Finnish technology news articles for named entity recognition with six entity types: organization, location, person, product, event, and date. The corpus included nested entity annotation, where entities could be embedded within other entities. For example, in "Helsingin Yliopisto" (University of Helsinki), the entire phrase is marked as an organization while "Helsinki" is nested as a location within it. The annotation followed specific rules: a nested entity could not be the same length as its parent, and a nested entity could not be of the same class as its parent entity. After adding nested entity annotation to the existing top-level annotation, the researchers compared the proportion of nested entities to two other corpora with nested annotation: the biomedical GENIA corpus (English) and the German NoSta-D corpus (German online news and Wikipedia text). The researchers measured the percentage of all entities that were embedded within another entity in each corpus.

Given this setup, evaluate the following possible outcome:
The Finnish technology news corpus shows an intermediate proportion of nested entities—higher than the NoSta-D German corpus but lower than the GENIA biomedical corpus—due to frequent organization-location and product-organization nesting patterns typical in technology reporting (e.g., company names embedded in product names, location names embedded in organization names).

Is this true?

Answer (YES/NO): NO